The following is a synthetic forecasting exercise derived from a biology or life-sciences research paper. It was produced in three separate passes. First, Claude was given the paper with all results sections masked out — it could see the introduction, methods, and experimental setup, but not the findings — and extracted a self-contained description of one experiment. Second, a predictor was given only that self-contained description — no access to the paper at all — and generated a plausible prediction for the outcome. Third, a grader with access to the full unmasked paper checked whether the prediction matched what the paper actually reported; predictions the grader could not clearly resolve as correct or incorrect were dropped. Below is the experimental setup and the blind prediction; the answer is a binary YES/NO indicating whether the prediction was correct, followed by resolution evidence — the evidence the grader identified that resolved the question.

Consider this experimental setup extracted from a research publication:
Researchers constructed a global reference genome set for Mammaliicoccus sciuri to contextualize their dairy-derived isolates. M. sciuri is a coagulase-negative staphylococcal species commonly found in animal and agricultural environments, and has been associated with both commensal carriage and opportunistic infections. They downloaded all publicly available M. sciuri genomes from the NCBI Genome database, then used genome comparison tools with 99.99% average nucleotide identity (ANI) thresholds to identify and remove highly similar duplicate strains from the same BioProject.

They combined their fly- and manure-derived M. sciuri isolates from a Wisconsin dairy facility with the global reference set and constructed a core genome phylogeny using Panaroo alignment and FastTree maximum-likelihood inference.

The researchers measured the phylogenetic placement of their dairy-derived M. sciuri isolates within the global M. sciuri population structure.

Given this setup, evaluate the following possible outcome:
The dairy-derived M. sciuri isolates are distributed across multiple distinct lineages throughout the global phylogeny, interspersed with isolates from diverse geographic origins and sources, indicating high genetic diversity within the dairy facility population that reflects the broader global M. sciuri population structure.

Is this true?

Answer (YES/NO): NO